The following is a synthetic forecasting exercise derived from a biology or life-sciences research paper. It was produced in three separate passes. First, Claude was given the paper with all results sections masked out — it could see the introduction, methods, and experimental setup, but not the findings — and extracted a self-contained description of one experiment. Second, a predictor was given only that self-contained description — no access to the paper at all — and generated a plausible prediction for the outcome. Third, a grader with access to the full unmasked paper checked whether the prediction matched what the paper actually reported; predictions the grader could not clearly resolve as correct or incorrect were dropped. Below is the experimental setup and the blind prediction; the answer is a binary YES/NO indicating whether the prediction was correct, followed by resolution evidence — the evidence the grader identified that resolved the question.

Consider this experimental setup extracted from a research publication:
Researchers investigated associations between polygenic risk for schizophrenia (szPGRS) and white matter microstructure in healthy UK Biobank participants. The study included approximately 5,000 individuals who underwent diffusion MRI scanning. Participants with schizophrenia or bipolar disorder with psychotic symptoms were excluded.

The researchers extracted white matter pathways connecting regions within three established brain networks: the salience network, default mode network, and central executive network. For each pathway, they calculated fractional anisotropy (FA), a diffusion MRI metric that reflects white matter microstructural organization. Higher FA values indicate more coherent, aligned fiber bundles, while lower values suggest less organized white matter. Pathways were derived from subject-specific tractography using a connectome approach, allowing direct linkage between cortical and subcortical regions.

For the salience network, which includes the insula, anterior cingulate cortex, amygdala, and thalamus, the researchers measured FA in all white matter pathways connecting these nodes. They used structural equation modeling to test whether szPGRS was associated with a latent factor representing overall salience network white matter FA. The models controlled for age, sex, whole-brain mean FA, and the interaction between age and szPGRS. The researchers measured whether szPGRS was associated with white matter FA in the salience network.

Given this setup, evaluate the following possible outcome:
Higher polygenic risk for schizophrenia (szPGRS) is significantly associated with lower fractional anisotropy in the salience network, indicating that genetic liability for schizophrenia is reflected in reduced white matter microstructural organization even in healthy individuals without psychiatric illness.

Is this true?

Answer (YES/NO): NO